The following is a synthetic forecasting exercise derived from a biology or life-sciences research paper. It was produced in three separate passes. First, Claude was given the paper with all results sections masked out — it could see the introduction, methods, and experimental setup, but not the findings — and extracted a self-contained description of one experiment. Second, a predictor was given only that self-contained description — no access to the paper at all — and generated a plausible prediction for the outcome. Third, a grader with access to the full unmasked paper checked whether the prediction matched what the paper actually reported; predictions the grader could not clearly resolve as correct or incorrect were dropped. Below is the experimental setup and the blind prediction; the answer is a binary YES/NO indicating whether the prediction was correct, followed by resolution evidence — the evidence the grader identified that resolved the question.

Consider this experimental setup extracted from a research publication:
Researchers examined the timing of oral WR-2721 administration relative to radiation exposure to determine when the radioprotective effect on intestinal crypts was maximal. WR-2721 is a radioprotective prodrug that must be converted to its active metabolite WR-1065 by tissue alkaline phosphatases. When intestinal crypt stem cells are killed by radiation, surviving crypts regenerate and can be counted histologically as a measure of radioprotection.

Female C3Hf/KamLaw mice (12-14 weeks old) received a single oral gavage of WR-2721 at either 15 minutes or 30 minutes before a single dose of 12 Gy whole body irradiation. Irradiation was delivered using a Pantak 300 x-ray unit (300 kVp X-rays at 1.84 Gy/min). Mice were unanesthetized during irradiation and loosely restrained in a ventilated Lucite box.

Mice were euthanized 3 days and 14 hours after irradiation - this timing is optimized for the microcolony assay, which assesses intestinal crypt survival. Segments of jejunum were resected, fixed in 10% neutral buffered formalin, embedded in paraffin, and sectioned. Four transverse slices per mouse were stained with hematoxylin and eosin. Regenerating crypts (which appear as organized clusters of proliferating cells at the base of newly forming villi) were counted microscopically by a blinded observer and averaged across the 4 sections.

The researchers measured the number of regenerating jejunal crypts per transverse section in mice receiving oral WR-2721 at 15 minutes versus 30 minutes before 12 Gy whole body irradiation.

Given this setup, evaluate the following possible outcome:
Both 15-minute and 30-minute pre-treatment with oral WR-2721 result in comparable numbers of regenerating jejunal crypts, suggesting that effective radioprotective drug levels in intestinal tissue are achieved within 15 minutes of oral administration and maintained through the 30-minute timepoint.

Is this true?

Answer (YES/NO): YES